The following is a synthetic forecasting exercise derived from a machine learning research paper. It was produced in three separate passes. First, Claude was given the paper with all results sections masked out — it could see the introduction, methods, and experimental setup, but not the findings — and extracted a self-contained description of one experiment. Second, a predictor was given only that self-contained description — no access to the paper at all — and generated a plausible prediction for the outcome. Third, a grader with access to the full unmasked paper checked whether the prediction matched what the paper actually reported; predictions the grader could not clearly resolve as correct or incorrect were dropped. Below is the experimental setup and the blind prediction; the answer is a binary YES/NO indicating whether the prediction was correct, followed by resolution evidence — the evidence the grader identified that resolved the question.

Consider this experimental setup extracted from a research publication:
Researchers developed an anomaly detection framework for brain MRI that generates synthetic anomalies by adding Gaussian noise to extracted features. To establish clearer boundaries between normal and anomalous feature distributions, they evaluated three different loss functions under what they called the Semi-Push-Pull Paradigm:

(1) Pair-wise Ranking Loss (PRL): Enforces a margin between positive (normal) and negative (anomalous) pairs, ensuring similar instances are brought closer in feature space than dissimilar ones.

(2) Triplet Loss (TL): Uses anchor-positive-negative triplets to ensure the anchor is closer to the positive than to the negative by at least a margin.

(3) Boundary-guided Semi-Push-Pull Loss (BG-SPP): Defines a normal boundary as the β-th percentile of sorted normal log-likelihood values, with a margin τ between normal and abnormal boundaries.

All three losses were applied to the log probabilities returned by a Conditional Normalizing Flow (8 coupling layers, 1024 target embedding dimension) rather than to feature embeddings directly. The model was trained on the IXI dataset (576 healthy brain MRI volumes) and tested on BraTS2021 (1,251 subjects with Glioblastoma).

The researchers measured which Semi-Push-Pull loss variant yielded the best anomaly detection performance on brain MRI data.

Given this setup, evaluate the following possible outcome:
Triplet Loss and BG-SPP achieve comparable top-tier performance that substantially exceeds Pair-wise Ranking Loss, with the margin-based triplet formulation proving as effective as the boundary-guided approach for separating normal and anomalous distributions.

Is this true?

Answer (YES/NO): NO